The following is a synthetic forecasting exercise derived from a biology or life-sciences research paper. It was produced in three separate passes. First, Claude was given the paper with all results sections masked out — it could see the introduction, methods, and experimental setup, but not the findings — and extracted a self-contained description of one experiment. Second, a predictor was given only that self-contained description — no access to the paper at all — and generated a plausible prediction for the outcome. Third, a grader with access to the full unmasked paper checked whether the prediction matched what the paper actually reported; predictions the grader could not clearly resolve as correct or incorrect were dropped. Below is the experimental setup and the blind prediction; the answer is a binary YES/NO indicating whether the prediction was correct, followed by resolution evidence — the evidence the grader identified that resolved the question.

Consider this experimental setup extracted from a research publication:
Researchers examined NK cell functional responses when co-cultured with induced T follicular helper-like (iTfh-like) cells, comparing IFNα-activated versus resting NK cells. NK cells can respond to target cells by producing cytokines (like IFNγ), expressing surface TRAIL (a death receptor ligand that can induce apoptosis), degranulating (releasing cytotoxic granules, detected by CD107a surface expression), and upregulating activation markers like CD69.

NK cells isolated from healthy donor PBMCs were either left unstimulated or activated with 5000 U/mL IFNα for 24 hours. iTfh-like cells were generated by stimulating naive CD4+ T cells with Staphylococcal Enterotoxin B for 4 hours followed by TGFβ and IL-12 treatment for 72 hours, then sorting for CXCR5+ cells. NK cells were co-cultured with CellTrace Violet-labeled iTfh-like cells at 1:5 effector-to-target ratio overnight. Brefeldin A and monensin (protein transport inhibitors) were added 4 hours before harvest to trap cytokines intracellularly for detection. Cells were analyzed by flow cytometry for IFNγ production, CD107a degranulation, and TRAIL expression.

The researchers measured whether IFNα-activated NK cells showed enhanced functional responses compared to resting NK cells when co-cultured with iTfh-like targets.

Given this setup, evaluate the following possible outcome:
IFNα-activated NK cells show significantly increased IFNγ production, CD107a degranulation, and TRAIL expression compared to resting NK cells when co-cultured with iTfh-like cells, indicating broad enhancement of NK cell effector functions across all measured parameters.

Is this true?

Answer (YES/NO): NO